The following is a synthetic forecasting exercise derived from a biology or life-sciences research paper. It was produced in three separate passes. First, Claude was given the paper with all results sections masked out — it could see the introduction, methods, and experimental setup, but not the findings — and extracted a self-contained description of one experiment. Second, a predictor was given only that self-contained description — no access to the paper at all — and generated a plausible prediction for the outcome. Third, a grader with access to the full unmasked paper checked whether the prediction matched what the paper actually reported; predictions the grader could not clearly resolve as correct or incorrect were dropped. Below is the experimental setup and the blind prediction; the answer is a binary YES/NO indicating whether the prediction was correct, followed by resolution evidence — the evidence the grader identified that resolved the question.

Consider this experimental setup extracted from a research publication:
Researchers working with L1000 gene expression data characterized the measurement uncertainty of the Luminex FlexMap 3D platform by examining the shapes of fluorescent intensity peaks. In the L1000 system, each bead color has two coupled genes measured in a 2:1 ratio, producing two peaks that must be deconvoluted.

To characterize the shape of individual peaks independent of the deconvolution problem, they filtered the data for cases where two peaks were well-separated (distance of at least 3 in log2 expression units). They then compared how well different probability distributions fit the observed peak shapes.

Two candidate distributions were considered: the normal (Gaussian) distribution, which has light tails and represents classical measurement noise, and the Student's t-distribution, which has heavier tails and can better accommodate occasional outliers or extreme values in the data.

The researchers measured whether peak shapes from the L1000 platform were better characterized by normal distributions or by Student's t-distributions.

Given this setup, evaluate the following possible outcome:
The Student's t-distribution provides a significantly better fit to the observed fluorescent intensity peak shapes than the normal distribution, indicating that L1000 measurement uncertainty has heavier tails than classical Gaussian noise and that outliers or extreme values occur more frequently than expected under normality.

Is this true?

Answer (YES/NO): YES